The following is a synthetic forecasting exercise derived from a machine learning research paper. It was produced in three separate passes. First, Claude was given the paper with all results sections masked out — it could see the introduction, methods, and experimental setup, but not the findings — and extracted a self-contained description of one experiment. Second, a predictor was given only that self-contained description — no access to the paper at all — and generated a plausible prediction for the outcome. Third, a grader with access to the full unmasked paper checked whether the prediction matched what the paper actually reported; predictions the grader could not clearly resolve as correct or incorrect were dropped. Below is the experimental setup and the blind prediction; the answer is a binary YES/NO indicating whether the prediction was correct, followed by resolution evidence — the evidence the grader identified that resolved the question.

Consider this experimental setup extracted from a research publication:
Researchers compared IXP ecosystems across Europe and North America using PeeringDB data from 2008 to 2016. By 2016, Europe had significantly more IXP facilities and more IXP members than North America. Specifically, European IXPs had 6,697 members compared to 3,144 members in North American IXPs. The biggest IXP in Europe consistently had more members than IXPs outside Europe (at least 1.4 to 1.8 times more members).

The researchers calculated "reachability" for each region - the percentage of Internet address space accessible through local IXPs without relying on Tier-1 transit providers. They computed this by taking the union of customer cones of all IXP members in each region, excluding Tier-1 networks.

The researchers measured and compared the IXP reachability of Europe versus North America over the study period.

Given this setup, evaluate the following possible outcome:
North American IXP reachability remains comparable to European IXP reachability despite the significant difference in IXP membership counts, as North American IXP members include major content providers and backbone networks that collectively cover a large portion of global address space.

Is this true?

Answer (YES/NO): YES